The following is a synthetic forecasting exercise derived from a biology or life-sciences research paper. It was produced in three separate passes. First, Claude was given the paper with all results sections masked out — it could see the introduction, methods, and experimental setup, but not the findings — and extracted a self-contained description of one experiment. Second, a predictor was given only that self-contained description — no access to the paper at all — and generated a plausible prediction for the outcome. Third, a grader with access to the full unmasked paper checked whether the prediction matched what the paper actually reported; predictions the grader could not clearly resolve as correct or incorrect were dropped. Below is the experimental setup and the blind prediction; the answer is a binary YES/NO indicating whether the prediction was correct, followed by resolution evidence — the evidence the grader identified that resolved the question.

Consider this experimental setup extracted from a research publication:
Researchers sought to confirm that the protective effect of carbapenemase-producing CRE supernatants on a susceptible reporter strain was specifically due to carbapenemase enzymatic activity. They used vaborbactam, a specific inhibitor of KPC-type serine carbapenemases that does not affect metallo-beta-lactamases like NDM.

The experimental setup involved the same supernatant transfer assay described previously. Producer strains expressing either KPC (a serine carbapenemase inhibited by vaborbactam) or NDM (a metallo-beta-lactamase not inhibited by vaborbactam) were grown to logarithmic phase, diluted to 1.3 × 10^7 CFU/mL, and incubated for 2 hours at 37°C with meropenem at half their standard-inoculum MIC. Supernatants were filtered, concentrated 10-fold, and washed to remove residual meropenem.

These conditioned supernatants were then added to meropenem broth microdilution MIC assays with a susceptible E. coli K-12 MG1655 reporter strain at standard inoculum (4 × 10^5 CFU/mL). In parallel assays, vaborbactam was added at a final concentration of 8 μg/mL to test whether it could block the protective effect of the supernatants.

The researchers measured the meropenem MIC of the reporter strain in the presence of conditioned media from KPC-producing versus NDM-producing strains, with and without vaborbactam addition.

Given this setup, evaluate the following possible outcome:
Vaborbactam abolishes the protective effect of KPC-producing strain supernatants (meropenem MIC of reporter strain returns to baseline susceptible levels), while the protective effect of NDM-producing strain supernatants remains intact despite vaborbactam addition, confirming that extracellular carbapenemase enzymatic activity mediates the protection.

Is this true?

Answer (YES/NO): YES